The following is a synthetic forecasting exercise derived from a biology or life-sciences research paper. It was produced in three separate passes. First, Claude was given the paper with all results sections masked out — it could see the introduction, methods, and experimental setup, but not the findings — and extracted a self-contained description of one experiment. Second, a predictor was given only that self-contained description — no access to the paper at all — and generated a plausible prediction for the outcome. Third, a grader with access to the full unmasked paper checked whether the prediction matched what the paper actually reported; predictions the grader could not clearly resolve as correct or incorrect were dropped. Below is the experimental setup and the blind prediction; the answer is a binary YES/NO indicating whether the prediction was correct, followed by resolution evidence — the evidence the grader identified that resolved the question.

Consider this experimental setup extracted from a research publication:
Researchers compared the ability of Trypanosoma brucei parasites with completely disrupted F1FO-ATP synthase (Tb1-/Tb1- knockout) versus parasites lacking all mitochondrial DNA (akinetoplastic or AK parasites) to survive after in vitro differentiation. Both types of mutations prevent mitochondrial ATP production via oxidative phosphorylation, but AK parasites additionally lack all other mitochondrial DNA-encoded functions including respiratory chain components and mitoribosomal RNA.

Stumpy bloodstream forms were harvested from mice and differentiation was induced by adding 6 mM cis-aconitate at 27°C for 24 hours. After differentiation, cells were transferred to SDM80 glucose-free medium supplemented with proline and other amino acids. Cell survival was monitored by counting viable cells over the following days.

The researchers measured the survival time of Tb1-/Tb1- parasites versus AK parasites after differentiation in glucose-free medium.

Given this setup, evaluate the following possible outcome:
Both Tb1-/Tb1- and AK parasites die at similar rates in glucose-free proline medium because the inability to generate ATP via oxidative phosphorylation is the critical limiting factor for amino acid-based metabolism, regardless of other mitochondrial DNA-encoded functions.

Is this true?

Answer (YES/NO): NO